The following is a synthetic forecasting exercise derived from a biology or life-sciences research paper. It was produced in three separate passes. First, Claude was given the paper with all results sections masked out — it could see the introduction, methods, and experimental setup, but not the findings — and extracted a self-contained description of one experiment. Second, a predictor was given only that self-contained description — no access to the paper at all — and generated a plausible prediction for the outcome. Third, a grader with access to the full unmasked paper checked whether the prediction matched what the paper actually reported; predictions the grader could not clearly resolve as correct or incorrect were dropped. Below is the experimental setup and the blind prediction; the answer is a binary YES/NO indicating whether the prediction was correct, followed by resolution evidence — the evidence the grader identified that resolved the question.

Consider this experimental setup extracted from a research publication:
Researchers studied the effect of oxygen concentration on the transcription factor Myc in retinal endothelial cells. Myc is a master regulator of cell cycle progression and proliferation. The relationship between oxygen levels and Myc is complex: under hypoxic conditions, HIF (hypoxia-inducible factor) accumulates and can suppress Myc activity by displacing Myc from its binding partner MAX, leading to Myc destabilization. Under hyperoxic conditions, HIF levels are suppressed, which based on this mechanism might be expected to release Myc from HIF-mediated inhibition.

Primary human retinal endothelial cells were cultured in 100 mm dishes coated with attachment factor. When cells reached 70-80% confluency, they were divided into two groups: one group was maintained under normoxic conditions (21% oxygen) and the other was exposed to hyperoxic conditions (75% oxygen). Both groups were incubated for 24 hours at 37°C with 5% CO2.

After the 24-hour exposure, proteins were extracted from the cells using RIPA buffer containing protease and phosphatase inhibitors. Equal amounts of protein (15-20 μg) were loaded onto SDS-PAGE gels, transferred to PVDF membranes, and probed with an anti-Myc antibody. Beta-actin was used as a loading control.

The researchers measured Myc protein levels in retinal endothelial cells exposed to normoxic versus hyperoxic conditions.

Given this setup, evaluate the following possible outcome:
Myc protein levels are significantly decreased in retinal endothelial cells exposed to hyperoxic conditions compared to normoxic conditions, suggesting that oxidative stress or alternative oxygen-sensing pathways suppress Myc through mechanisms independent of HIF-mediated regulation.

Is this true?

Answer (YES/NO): YES